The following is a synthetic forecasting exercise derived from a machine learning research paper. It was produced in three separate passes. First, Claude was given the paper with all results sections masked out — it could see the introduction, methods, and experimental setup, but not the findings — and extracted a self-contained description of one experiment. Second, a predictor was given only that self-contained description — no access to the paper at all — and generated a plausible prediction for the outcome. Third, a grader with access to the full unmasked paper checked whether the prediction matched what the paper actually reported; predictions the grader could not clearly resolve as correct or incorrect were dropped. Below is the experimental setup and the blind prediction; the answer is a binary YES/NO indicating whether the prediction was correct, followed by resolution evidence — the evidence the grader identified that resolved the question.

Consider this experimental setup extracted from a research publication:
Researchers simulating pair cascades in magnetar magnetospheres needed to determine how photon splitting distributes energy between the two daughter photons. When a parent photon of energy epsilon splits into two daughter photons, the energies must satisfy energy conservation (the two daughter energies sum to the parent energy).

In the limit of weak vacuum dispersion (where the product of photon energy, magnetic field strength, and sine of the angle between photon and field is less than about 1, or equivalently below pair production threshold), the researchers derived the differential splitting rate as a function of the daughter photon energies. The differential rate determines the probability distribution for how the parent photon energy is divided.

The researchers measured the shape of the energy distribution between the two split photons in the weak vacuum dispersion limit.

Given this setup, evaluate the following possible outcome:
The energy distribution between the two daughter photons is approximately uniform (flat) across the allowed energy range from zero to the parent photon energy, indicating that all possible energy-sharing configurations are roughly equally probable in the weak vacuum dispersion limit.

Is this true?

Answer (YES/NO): NO